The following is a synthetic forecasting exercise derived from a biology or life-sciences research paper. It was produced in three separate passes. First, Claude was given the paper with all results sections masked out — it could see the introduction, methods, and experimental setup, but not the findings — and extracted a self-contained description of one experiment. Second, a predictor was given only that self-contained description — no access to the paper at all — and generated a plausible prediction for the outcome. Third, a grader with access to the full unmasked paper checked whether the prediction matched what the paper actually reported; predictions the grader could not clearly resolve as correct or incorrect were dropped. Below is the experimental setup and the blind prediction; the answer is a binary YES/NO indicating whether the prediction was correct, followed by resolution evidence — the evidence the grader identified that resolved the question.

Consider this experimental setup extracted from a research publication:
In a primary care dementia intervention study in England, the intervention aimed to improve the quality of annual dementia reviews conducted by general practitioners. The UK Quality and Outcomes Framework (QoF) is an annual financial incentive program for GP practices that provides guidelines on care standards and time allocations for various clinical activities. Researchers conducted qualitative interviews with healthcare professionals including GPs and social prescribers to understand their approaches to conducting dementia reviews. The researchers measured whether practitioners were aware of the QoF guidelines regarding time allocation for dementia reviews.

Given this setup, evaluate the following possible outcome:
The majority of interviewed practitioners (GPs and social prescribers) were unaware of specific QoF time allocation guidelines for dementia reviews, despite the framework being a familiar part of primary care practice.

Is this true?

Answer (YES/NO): NO